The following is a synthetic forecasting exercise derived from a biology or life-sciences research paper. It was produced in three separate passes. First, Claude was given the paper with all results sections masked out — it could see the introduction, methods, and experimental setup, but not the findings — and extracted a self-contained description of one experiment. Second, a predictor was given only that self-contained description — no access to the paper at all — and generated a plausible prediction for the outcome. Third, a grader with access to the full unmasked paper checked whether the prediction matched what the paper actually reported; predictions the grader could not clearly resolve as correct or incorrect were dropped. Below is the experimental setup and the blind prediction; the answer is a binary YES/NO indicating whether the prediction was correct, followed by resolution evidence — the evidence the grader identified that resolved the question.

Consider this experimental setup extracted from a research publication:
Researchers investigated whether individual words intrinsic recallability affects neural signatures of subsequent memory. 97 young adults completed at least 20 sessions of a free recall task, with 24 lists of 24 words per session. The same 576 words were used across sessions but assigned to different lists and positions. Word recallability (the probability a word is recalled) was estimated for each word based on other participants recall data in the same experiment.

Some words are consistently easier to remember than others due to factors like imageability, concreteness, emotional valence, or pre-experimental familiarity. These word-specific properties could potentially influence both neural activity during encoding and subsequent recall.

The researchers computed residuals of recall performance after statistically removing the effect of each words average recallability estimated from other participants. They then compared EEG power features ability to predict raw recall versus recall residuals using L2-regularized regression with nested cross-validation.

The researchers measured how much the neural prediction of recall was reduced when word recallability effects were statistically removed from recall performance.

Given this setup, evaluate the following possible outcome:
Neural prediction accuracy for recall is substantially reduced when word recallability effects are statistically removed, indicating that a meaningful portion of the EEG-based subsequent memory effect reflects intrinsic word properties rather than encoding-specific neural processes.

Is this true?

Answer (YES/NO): NO